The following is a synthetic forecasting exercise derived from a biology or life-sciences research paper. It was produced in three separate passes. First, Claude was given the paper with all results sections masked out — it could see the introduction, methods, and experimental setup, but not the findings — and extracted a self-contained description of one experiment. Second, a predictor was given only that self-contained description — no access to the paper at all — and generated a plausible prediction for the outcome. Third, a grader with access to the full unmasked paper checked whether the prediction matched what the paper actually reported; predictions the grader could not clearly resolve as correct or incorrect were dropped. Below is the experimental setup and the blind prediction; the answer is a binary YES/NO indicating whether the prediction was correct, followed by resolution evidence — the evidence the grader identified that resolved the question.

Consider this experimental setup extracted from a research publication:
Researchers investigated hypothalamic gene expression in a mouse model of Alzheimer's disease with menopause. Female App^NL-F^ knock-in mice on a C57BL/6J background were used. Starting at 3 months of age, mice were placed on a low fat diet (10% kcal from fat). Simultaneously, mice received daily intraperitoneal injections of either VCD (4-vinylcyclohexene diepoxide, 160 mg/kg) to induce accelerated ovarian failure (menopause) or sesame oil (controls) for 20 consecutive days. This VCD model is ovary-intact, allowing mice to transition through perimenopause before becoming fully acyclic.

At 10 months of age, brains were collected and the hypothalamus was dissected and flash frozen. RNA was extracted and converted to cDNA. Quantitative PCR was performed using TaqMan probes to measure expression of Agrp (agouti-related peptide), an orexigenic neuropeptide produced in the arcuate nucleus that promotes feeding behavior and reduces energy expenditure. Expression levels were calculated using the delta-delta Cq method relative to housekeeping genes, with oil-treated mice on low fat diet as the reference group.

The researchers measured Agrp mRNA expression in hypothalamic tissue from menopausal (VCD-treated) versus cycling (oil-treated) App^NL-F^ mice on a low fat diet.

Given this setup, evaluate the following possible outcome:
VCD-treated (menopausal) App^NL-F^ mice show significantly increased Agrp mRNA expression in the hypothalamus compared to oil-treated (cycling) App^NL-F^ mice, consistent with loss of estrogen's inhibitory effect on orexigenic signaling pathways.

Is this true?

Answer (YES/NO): NO